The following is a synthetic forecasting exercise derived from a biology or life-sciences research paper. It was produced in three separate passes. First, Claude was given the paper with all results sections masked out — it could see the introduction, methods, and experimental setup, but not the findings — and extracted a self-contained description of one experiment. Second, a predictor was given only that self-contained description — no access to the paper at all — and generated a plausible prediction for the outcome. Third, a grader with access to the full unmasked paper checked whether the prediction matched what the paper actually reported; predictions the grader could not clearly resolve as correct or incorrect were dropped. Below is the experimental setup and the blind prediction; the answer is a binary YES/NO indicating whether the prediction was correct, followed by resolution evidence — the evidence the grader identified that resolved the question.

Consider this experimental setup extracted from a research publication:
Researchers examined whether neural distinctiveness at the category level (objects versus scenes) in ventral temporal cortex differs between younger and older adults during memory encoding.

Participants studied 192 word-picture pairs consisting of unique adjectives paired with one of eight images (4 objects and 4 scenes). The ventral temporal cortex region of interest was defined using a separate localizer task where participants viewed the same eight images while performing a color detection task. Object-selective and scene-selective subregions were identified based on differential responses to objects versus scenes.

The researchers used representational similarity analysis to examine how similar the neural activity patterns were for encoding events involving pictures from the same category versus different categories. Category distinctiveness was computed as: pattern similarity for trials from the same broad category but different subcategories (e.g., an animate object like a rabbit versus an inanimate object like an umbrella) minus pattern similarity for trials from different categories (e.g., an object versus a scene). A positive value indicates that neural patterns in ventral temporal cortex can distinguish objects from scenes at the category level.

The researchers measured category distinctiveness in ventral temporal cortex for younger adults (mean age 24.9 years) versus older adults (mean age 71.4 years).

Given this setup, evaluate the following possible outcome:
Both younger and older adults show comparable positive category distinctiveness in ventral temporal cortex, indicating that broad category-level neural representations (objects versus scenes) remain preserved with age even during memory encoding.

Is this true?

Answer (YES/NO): YES